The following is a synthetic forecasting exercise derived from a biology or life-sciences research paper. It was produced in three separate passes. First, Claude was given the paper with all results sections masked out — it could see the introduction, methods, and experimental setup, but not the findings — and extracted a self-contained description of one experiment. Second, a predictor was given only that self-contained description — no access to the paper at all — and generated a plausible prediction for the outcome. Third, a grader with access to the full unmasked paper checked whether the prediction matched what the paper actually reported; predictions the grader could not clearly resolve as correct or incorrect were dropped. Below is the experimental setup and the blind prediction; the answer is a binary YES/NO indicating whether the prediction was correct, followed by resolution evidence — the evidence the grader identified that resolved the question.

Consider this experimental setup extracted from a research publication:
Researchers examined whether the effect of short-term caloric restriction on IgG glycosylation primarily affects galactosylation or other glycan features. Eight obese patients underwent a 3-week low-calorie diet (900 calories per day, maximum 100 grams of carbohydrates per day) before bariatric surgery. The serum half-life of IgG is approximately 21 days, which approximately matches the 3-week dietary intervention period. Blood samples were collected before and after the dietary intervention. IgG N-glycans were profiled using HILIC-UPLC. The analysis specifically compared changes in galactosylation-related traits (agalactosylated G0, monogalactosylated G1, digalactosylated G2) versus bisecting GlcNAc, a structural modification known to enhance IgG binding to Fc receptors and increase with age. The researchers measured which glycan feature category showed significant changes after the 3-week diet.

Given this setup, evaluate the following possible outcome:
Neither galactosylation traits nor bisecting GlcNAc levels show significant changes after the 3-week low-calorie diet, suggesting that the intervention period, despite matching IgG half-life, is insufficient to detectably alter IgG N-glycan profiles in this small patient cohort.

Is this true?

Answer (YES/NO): NO